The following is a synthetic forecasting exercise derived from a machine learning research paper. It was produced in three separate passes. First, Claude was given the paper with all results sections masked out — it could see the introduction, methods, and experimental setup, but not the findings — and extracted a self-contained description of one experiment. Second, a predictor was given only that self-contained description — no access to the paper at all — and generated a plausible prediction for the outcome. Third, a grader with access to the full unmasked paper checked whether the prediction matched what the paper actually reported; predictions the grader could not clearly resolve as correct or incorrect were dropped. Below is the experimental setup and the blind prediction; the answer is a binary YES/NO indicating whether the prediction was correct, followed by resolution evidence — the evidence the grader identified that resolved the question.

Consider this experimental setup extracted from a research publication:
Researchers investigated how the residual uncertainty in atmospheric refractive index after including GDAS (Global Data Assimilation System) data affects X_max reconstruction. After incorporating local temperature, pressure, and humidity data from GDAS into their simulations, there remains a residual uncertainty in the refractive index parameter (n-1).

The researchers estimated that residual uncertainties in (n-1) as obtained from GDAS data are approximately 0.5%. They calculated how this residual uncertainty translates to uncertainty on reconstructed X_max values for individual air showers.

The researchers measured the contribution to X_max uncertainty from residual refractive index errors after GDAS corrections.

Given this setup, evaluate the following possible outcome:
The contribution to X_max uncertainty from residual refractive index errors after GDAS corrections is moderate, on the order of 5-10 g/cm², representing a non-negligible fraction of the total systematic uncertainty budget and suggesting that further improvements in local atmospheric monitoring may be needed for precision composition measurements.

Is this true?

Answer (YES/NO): NO